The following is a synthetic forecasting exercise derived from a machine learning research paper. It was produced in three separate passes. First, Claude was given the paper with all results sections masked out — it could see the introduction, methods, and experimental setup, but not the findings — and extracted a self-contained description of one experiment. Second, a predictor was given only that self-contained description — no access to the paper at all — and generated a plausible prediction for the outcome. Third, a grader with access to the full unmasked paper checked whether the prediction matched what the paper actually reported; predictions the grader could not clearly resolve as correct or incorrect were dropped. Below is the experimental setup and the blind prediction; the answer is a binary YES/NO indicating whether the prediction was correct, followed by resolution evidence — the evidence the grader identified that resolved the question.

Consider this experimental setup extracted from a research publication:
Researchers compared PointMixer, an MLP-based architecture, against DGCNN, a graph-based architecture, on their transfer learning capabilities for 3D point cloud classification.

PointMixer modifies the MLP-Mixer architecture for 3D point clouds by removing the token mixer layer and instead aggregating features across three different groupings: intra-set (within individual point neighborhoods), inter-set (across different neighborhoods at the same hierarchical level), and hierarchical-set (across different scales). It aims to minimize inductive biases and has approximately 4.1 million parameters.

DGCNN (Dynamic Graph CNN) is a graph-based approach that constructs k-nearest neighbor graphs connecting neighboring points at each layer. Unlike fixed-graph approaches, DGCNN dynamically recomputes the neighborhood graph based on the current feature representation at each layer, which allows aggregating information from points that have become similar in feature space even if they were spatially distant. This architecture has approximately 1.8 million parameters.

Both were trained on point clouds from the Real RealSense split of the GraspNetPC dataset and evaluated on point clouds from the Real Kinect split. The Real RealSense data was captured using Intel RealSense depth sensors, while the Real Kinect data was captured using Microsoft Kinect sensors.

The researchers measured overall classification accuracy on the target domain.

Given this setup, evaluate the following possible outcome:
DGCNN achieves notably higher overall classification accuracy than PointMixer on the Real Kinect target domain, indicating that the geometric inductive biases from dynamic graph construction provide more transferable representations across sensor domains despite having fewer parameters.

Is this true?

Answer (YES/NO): NO